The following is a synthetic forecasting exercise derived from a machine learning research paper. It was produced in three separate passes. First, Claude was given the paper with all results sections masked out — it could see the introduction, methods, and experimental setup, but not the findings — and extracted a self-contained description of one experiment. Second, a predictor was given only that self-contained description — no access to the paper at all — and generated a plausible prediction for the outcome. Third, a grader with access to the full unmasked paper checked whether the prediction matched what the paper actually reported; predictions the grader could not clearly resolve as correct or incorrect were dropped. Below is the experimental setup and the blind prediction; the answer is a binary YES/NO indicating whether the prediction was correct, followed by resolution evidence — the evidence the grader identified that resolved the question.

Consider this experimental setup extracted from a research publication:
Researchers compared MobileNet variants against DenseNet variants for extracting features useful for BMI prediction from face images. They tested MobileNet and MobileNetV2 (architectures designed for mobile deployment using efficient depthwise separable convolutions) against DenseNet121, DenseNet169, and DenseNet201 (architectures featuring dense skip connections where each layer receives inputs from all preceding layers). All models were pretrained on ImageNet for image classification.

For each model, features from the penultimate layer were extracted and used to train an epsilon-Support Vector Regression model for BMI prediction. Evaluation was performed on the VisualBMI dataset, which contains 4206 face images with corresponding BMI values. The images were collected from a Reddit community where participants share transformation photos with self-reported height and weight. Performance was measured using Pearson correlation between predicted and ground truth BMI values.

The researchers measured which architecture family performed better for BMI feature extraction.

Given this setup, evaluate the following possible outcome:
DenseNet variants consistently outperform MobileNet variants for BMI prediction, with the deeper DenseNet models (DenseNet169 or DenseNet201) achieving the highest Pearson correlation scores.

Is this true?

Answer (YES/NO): NO